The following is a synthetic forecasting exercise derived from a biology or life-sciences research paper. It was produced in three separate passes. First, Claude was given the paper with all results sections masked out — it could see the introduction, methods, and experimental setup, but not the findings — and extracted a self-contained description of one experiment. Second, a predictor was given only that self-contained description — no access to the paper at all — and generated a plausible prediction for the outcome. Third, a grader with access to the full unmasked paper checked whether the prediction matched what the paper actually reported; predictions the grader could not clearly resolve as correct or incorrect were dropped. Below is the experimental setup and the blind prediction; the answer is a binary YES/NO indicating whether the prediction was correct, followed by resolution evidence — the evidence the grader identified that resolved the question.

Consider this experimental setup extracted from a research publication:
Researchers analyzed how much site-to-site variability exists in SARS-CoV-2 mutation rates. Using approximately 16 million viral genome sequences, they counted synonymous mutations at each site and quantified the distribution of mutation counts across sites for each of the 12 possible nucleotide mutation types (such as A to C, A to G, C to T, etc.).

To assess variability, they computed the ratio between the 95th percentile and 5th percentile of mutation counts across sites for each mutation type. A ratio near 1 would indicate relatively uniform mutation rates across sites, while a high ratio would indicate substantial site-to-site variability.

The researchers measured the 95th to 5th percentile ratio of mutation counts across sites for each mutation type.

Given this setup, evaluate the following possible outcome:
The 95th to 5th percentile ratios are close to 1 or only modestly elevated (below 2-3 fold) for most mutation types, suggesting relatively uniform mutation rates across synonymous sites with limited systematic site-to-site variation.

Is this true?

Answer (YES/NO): NO